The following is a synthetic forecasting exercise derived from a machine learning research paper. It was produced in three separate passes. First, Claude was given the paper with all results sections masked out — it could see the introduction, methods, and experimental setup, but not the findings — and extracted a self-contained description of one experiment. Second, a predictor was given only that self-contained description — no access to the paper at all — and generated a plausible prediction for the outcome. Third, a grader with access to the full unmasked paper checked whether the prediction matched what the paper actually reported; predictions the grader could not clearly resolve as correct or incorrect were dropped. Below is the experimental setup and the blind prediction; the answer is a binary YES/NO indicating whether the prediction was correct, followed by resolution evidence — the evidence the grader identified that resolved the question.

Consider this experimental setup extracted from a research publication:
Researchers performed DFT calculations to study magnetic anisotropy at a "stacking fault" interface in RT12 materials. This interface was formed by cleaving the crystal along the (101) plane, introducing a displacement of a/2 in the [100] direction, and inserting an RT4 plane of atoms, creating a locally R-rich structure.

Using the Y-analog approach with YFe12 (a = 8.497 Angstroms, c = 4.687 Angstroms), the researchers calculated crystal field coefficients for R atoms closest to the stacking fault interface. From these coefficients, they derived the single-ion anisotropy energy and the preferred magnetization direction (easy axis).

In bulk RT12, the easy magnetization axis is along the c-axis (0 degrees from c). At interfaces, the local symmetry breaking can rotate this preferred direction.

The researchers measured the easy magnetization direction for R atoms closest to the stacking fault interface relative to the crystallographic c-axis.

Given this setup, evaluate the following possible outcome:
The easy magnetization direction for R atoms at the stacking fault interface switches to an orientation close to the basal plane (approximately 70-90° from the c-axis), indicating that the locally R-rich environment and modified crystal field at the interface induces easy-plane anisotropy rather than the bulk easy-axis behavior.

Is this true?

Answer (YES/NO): NO